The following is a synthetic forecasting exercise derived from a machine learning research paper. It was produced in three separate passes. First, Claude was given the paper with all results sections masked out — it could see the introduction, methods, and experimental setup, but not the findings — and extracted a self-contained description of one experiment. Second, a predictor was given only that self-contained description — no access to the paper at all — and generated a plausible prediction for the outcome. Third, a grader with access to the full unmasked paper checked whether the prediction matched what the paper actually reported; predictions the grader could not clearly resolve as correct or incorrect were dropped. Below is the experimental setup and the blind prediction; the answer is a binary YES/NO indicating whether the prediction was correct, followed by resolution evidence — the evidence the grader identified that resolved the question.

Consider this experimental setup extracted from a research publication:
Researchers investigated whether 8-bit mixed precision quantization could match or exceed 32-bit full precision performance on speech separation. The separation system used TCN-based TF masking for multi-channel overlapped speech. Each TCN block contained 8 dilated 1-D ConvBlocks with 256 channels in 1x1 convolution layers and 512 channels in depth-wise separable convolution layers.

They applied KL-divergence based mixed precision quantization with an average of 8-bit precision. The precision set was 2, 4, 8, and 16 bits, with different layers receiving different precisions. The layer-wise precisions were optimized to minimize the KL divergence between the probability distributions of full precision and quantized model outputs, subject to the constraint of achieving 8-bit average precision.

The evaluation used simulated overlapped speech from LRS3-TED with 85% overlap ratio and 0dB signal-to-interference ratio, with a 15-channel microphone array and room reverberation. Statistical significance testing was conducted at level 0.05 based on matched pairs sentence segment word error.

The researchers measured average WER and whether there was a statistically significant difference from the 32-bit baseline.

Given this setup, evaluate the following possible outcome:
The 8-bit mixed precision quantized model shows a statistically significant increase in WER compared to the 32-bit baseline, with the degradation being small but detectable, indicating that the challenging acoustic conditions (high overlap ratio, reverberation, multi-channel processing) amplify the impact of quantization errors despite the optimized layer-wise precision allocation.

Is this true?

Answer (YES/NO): NO